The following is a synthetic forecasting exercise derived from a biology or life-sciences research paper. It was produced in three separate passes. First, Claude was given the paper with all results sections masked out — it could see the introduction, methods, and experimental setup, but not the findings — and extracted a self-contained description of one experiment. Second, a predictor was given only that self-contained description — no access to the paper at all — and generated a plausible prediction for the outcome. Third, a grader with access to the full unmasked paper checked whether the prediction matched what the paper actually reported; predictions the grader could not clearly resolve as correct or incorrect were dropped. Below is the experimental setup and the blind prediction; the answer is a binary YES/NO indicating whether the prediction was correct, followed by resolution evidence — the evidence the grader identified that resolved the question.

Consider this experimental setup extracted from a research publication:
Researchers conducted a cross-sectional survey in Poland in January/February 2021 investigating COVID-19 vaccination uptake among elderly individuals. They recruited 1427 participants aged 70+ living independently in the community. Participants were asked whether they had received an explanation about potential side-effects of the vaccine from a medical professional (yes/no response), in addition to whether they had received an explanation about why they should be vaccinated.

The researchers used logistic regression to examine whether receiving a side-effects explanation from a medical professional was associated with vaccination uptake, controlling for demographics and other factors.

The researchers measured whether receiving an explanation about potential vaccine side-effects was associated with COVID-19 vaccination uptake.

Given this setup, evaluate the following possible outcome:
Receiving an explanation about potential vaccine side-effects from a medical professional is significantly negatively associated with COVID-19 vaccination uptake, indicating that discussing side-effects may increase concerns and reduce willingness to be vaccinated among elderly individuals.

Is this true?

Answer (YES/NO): NO